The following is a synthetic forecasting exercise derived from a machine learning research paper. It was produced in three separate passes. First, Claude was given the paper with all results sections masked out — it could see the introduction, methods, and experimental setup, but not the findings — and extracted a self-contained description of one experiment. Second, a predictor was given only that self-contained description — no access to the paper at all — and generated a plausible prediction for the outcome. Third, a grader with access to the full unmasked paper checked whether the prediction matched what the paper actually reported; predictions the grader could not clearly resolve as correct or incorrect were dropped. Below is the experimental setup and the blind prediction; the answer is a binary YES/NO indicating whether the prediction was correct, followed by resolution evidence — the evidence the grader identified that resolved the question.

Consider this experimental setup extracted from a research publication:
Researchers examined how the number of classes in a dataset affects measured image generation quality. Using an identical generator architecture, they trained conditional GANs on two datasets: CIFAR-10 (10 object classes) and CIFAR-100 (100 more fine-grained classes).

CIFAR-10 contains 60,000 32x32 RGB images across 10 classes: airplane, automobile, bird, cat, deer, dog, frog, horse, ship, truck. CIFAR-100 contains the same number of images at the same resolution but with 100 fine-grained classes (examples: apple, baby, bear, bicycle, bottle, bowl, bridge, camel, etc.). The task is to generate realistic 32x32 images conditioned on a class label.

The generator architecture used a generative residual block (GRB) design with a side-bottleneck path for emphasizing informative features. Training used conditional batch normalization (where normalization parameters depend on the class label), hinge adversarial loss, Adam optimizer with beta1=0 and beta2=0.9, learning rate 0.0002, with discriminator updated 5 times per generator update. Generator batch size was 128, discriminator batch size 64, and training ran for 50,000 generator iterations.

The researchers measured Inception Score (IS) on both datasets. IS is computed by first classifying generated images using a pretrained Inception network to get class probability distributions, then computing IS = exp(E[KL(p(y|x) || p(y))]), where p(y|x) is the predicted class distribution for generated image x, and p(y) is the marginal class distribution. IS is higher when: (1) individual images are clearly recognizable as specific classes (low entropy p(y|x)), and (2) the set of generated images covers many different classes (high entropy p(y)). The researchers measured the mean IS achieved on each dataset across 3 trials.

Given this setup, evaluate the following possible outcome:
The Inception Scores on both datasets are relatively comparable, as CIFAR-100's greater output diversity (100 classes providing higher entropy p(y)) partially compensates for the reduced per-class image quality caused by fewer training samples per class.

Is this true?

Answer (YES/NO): NO